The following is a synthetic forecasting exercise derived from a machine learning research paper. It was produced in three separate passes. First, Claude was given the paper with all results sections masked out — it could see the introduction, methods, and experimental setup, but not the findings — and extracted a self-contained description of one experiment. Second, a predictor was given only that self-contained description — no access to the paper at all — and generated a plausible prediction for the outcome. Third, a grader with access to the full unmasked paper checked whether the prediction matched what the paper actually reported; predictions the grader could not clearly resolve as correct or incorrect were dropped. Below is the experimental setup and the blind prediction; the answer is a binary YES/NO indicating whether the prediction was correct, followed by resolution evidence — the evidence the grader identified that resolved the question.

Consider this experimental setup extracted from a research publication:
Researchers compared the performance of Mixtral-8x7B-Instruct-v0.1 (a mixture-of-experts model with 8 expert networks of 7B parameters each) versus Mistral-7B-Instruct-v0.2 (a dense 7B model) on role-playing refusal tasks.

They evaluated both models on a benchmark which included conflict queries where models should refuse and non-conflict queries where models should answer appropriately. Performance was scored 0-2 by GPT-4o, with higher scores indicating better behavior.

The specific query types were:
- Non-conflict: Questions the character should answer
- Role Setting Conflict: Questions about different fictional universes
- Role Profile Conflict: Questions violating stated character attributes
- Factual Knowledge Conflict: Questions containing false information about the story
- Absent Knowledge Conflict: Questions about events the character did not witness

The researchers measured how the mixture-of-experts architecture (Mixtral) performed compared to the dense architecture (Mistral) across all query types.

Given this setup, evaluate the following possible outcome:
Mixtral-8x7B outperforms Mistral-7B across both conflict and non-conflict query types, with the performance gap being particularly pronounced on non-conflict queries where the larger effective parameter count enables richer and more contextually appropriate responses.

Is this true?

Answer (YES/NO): NO